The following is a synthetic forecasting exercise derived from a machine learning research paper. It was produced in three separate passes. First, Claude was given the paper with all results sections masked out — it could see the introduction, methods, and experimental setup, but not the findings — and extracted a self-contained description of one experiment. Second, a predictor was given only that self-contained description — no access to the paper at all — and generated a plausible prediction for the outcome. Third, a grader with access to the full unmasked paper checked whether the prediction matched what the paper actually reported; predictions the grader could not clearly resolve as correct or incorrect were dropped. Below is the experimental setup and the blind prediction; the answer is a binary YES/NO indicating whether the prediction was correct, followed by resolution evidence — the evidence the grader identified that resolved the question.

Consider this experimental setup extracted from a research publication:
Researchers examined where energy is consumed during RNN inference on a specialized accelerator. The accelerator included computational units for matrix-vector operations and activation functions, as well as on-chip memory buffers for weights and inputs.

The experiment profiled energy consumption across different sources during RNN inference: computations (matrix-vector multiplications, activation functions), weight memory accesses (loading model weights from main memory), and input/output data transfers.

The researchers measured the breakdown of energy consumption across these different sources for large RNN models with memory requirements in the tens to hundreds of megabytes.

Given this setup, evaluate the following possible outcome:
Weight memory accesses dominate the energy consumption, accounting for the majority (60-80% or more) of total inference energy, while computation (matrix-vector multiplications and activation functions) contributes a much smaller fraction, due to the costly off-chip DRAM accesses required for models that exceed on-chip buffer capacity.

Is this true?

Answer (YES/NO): YES